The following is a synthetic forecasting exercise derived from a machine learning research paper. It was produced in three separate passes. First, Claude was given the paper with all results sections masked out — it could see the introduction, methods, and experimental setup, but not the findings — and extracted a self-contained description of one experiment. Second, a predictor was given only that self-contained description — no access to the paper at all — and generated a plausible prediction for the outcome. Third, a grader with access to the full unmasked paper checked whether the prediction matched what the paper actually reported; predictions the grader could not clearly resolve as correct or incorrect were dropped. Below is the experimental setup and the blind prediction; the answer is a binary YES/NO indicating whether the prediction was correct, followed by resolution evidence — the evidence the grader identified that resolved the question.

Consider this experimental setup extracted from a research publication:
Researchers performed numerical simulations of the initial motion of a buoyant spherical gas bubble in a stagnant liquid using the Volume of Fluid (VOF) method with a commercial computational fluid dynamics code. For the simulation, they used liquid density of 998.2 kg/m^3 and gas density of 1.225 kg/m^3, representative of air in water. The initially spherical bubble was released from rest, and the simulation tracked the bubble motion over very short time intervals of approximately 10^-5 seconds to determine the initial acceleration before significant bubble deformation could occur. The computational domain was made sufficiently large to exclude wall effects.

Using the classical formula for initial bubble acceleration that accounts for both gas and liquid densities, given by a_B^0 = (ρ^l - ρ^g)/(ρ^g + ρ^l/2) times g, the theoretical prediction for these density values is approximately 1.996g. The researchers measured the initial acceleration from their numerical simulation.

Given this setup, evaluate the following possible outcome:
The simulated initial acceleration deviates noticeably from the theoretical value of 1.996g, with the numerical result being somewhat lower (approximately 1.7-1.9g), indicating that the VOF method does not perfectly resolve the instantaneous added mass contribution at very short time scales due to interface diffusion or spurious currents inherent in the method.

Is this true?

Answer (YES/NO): NO